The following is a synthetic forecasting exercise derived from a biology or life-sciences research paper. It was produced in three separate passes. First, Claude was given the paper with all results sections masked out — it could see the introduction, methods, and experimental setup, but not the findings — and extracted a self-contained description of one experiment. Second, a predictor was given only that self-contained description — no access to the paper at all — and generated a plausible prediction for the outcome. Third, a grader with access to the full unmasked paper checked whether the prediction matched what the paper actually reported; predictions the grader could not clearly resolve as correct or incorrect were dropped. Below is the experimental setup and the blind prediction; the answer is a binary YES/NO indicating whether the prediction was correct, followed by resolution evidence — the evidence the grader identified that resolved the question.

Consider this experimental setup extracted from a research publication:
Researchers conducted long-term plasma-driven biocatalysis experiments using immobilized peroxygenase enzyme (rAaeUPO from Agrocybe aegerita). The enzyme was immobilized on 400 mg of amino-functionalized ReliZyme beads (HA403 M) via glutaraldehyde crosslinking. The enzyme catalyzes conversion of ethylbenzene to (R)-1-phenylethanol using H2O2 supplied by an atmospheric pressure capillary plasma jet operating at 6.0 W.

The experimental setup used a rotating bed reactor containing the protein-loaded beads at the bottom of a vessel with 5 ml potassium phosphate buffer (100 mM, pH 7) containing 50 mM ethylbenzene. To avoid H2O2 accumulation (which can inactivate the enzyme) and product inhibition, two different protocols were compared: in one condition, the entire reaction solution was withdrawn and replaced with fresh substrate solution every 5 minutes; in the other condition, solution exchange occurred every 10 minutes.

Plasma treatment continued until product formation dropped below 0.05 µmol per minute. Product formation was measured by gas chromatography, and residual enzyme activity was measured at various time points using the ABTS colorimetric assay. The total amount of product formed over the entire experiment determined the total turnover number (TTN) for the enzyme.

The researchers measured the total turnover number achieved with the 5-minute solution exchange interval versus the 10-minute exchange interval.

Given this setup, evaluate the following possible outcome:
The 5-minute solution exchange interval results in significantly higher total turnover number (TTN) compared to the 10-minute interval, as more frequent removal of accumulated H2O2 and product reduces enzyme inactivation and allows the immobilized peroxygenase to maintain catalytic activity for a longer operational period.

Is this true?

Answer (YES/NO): YES